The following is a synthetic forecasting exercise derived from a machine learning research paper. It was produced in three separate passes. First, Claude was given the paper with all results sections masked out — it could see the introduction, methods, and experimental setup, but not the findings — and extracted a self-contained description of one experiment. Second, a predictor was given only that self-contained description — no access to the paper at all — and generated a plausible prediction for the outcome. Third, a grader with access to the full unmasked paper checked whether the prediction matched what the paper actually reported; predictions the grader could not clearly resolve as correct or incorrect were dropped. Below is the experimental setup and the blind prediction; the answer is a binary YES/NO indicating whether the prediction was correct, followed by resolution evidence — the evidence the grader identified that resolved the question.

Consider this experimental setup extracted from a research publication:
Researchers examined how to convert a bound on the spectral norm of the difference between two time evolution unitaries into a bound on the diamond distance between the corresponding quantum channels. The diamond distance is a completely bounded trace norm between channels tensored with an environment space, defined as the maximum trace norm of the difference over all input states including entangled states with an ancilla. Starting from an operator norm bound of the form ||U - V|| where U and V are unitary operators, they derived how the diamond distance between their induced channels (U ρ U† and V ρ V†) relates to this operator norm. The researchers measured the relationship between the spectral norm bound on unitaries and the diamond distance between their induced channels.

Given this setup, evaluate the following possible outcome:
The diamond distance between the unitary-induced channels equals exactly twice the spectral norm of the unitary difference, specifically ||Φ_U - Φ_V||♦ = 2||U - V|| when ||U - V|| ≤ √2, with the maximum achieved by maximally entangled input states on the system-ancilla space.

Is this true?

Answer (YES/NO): NO